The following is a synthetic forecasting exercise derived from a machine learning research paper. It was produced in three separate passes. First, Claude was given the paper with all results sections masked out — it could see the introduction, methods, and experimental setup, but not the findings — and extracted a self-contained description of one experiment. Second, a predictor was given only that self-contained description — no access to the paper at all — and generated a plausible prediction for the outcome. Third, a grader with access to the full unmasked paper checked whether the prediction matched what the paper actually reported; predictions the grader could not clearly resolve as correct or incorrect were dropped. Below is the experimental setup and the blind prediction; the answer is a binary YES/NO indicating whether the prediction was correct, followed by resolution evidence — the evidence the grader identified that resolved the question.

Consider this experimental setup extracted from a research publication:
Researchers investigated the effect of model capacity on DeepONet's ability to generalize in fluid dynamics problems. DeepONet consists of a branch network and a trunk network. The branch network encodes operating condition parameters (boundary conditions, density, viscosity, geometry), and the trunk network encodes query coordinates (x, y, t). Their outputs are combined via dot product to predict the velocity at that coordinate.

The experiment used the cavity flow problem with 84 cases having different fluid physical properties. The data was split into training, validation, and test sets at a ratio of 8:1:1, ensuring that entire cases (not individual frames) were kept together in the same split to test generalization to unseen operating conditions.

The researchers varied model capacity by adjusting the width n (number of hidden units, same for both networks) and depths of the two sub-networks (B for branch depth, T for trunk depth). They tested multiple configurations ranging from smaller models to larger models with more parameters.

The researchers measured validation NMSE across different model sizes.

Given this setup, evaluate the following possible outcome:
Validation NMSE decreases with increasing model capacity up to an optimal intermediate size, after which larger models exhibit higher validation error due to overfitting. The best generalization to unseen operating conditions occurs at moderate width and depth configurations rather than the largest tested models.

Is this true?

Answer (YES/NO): YES